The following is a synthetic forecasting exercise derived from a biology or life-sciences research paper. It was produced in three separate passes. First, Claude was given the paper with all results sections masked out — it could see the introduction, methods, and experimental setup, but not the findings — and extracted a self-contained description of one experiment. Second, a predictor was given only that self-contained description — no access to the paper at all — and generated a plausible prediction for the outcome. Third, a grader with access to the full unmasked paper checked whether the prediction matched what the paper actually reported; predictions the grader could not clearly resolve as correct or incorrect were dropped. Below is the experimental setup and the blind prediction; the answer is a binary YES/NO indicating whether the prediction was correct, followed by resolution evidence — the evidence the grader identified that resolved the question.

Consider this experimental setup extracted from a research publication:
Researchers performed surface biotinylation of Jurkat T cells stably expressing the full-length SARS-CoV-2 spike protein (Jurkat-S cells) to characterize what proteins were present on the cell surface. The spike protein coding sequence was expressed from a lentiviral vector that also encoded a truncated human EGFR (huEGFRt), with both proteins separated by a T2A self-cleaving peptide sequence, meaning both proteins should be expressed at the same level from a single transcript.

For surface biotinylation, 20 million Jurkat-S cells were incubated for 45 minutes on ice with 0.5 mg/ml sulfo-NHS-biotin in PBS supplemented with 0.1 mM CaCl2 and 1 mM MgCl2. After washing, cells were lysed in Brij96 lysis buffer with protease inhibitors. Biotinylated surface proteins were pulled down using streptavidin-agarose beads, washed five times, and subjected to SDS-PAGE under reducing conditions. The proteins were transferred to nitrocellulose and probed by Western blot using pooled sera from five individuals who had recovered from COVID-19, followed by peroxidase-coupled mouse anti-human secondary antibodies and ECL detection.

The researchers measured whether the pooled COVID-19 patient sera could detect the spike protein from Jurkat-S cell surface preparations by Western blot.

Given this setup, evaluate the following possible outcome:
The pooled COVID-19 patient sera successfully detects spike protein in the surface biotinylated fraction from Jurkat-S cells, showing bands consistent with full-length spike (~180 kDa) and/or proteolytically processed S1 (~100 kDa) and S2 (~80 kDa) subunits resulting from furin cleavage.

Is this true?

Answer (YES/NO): NO